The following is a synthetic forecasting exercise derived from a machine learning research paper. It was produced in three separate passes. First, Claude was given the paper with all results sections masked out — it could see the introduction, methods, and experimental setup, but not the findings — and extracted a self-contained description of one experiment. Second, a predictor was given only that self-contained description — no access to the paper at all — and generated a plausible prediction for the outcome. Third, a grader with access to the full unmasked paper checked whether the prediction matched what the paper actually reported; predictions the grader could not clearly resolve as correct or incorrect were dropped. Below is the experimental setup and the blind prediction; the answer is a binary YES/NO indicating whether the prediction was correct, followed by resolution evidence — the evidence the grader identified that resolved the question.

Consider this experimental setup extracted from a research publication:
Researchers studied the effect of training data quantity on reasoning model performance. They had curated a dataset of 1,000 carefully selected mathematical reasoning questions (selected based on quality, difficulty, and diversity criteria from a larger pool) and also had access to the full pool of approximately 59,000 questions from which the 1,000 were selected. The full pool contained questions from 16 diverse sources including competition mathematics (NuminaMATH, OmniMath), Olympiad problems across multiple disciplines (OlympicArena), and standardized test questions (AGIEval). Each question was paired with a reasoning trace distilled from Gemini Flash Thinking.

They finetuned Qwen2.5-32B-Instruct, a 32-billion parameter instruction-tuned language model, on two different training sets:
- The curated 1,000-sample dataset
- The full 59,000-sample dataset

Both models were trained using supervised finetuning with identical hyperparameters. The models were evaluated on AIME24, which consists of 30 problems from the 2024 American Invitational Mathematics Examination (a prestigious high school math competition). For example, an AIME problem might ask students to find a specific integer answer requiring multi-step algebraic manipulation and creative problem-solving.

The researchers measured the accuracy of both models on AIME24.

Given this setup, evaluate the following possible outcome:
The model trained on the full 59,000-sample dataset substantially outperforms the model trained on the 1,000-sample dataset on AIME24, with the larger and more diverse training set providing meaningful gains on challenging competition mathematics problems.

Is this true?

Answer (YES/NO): NO